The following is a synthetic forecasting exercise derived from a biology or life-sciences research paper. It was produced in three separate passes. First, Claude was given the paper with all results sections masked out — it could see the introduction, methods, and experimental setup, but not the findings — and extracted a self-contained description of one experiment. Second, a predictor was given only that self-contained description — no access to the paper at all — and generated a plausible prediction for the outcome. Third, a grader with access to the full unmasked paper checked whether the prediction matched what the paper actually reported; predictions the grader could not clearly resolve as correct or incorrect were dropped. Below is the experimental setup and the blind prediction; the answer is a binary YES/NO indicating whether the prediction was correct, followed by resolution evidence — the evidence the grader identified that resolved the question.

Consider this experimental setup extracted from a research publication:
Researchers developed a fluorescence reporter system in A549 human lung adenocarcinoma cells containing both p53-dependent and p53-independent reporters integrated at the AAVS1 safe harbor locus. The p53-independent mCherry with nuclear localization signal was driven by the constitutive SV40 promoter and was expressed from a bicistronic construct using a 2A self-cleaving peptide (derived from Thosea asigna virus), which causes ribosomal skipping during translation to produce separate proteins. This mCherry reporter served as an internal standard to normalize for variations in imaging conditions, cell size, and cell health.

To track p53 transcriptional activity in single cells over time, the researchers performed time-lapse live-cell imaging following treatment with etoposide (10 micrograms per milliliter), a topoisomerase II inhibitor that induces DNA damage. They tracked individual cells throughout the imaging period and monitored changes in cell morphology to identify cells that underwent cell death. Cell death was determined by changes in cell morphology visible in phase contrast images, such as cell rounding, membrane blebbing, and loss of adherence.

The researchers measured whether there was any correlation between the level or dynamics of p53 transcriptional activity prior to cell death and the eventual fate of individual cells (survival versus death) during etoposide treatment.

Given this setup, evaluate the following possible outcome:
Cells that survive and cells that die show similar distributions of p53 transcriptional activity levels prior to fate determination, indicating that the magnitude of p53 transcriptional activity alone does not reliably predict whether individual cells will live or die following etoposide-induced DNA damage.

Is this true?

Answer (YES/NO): NO